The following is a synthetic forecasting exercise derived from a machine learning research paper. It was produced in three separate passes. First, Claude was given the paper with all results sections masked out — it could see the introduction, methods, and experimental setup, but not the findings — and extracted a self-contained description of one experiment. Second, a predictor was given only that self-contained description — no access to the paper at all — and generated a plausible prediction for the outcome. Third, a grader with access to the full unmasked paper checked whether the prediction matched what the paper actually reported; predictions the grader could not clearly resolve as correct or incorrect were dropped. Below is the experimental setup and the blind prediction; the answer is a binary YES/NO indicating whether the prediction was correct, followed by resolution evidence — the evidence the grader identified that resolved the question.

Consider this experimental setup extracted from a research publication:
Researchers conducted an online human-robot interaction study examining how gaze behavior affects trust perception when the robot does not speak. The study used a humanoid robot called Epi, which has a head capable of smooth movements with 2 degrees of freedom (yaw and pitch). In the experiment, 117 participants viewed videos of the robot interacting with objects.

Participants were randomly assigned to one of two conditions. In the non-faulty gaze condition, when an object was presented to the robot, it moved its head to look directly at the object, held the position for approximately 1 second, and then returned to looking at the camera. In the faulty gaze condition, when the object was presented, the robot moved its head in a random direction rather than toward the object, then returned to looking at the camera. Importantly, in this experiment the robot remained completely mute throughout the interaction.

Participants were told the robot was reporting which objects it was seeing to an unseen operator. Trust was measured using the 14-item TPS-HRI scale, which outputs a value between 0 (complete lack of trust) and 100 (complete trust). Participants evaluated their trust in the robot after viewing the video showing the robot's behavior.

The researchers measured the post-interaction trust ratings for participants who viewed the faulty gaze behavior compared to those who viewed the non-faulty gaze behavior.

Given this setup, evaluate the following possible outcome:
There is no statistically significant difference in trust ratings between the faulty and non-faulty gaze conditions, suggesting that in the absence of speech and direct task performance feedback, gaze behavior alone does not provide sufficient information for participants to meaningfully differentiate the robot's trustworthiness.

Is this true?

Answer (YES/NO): NO